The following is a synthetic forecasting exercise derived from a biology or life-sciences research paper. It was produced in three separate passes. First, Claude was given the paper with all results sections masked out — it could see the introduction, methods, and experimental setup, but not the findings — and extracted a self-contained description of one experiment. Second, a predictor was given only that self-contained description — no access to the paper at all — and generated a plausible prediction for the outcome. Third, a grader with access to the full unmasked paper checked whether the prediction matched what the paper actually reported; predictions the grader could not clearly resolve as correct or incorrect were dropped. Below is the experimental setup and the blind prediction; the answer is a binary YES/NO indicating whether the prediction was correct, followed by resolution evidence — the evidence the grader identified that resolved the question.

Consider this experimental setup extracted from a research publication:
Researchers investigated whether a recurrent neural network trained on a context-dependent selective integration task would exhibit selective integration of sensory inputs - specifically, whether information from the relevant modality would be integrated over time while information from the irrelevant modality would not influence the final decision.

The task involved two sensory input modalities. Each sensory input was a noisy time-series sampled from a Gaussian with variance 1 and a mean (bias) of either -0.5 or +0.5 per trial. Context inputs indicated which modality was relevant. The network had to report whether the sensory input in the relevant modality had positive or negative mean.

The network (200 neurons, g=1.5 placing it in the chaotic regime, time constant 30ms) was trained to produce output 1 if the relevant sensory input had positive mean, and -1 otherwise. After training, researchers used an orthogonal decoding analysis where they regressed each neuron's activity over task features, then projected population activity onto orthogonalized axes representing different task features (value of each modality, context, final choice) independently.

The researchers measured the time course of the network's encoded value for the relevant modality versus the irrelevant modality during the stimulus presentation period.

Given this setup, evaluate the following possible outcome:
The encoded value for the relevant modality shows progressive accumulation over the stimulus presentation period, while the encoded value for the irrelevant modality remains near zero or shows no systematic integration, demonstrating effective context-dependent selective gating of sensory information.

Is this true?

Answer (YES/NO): NO